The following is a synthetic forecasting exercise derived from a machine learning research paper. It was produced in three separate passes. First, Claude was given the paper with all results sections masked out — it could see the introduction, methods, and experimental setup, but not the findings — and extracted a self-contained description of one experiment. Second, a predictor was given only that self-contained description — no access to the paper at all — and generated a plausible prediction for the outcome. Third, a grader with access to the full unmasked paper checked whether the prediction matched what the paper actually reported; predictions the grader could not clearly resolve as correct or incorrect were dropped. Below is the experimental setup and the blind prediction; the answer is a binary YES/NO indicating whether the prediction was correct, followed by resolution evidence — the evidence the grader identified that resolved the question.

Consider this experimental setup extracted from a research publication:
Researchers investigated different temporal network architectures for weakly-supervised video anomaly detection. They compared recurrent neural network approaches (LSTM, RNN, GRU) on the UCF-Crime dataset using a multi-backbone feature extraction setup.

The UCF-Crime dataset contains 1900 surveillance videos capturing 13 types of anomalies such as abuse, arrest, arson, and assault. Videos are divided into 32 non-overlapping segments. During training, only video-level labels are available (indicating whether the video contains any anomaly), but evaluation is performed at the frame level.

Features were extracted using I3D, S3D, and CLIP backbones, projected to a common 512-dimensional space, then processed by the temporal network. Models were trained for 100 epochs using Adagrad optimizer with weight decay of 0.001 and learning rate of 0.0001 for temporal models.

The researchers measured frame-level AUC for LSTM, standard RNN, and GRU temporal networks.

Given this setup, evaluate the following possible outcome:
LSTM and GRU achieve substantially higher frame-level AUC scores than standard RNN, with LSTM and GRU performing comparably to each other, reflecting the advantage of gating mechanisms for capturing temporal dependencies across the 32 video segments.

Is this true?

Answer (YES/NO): NO